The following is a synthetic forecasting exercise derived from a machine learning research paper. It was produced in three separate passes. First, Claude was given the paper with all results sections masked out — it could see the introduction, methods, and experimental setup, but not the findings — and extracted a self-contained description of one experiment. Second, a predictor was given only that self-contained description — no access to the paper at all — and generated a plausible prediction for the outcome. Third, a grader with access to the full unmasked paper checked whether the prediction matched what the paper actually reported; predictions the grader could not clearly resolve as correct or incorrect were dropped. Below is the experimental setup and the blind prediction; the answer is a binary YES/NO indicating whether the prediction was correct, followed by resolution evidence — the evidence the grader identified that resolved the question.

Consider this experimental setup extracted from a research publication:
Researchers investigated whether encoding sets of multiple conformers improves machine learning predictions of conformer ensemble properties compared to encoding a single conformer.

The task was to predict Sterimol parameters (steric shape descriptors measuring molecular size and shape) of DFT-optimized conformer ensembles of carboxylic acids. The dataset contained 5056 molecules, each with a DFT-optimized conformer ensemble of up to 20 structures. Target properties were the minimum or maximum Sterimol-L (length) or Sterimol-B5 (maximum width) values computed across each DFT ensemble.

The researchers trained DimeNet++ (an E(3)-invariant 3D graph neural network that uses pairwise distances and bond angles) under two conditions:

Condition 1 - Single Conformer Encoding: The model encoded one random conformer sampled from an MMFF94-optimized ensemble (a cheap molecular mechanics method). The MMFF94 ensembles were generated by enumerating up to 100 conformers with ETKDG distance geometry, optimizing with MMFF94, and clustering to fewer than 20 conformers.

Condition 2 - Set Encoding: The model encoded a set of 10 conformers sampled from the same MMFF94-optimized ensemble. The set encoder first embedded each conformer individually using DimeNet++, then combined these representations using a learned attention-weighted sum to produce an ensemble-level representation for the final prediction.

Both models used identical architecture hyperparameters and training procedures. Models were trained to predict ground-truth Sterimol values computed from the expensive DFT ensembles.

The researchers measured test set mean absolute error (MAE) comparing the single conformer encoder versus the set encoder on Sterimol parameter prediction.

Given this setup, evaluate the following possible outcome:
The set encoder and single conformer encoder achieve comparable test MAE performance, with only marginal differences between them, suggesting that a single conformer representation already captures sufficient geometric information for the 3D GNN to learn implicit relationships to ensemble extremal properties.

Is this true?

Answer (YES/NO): NO